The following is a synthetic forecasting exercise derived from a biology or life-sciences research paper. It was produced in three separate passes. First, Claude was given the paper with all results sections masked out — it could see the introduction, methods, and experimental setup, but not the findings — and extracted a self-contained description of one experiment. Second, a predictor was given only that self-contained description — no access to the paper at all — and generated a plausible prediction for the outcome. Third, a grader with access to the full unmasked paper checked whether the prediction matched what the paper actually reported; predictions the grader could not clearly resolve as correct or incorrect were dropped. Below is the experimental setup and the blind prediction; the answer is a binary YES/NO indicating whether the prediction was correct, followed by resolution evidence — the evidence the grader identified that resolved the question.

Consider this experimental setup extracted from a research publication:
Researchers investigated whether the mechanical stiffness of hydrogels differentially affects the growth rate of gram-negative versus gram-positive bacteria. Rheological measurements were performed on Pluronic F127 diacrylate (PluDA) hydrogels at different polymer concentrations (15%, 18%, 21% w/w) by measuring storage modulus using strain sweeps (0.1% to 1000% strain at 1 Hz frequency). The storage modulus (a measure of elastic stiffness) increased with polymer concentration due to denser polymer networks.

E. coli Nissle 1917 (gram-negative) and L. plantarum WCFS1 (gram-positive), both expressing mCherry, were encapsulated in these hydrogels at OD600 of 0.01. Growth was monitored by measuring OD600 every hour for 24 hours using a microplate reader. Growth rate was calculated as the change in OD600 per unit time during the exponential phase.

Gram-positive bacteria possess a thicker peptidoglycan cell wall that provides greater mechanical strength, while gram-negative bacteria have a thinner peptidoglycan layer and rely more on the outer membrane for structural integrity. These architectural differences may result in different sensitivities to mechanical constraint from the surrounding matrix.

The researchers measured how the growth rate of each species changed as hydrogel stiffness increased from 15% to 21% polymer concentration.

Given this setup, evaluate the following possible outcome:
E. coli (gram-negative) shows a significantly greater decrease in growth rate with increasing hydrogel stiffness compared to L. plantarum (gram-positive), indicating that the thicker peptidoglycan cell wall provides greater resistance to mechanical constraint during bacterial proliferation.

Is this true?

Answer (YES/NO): YES